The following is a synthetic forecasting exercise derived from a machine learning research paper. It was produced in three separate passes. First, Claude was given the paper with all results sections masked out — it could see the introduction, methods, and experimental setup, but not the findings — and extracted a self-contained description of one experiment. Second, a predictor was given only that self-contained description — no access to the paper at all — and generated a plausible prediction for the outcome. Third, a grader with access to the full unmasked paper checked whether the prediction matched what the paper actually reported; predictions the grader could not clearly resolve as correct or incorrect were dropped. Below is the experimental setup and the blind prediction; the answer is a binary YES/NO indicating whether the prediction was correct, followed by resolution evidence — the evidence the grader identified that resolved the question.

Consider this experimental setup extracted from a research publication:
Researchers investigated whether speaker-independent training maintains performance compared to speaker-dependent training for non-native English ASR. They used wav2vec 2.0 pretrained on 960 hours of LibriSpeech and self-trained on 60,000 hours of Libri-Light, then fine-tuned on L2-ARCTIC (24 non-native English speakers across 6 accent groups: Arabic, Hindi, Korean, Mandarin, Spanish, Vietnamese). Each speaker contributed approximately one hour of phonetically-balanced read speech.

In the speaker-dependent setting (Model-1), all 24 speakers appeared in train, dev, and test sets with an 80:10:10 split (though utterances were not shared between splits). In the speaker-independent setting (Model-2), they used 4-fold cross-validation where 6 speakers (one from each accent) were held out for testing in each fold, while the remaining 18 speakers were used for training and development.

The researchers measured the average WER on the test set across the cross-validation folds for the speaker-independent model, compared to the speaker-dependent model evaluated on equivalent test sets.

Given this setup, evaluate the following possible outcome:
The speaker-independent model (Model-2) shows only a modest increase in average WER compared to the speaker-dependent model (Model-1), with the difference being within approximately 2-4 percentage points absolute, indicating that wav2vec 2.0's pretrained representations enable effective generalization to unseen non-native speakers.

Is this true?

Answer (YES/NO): NO